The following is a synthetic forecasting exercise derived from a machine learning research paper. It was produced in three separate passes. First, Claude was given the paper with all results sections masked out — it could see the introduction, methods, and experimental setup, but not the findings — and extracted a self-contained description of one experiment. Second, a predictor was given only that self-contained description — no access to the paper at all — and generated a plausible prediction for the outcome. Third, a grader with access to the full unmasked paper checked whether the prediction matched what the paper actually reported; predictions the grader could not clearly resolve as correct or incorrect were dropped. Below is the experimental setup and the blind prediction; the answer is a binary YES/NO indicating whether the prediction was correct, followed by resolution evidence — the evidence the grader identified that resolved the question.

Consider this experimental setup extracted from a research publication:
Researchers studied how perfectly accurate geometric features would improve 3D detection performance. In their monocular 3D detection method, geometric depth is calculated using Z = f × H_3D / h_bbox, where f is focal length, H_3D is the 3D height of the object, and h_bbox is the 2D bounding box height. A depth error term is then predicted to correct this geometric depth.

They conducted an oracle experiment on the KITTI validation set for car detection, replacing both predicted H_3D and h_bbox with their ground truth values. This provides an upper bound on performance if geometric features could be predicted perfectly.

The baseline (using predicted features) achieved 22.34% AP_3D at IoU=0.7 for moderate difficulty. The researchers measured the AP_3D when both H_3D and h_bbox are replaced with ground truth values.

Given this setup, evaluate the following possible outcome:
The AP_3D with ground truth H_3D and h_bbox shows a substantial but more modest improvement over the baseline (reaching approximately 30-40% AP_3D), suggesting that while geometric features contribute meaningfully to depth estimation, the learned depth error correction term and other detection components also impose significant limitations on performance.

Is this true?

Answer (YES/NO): NO